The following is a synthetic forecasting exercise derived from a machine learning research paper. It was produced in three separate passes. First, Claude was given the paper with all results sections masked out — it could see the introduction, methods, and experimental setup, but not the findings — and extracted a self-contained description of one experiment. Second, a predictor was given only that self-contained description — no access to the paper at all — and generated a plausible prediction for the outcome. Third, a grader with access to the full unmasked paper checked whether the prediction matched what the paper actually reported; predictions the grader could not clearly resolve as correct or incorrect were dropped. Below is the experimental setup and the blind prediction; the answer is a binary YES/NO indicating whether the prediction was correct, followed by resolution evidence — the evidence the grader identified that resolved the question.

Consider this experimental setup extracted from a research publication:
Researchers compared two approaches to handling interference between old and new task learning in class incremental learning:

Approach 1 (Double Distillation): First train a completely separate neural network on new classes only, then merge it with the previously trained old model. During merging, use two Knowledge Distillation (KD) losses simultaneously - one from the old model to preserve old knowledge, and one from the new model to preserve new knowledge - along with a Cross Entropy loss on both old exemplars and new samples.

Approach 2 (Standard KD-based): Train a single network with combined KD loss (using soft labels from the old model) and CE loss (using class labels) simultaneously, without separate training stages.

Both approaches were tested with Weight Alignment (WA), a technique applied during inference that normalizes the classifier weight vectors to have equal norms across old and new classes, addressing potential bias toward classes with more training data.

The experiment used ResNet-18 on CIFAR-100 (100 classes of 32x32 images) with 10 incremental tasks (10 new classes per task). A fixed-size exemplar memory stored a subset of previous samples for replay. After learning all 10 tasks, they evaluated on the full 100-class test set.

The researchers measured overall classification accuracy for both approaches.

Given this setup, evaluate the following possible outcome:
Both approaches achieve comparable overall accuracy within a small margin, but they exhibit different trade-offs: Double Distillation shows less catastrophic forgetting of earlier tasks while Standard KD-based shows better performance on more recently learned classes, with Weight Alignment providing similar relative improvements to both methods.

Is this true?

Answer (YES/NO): NO